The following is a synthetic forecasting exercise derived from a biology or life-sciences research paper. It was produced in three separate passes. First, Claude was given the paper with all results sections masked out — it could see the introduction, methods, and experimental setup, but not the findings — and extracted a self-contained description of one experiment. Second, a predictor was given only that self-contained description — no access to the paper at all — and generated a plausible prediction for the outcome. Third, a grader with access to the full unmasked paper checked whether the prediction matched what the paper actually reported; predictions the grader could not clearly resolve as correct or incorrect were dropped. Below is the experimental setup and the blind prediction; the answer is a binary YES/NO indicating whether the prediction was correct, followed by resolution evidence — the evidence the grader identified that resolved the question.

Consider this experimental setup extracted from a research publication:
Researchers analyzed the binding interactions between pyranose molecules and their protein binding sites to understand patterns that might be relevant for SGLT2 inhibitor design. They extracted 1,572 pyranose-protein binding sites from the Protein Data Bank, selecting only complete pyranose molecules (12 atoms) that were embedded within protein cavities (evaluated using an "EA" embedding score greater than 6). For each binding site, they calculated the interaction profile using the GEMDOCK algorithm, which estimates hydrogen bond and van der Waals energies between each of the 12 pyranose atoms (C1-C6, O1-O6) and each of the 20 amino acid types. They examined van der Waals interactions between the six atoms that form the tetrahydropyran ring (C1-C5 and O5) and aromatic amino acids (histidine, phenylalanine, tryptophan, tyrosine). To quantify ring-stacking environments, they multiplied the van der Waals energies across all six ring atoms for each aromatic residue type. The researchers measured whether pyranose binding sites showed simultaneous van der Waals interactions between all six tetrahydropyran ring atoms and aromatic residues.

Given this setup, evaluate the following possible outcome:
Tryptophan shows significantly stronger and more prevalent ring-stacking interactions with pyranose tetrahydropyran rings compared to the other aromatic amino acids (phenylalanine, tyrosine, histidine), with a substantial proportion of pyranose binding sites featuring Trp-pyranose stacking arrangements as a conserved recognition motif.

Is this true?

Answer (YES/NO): NO